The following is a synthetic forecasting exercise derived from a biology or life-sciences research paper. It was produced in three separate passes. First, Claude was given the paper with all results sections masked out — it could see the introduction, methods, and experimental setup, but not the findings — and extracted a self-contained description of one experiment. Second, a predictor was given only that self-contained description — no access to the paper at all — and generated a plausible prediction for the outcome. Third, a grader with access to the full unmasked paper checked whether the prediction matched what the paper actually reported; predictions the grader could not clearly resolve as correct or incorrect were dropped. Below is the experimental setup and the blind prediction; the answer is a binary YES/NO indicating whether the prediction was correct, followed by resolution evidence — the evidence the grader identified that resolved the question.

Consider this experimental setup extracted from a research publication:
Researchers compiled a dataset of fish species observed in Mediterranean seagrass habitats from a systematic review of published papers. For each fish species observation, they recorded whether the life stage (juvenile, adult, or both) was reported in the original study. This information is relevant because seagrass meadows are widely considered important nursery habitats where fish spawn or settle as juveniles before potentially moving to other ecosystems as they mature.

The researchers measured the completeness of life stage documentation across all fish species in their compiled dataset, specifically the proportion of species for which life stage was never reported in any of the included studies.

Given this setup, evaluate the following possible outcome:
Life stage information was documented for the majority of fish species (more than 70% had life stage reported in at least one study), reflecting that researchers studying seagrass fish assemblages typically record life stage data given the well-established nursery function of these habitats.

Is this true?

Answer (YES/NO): YES